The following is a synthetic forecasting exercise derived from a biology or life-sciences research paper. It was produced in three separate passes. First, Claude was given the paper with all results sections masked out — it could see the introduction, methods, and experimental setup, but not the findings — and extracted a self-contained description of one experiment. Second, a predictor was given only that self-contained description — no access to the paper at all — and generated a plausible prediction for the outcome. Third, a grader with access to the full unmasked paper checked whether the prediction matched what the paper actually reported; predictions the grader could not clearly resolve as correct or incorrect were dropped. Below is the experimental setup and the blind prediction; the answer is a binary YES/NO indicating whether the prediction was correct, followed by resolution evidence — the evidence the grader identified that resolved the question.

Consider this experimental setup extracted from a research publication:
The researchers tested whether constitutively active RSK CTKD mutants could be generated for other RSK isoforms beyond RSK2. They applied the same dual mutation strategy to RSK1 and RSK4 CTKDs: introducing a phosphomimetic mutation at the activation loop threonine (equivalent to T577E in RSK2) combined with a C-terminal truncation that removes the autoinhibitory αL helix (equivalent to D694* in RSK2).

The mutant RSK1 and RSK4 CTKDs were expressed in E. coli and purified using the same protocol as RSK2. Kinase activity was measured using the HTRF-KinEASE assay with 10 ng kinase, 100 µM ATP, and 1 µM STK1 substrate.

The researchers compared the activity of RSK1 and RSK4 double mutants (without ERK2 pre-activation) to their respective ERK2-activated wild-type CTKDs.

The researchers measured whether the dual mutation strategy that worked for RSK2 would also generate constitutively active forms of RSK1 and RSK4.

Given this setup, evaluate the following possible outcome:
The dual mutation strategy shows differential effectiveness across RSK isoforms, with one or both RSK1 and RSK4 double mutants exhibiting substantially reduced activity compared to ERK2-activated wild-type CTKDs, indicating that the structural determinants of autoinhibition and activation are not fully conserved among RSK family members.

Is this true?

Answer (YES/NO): NO